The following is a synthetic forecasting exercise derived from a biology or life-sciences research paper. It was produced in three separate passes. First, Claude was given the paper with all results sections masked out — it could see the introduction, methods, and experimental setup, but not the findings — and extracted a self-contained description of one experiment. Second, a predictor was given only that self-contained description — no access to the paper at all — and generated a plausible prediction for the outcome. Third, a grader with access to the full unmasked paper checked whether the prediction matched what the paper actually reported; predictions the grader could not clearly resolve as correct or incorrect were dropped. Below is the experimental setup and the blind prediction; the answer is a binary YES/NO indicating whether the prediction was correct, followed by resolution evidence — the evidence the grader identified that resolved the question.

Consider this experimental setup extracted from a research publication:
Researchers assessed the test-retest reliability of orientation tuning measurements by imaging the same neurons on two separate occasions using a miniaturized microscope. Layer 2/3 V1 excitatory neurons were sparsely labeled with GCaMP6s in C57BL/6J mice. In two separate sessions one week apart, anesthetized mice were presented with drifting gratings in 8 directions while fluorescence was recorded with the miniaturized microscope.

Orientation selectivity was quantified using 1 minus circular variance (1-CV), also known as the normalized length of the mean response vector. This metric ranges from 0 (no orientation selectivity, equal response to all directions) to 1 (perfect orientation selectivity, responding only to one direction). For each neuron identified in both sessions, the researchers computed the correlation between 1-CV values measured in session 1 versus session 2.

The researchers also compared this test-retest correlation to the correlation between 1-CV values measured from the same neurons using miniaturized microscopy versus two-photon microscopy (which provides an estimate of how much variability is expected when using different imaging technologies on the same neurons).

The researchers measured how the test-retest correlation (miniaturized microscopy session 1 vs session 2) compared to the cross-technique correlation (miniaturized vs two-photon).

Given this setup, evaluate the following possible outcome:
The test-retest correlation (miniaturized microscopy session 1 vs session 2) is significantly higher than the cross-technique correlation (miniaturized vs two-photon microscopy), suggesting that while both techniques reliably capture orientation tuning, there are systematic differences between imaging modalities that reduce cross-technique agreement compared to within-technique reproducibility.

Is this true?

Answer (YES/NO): NO